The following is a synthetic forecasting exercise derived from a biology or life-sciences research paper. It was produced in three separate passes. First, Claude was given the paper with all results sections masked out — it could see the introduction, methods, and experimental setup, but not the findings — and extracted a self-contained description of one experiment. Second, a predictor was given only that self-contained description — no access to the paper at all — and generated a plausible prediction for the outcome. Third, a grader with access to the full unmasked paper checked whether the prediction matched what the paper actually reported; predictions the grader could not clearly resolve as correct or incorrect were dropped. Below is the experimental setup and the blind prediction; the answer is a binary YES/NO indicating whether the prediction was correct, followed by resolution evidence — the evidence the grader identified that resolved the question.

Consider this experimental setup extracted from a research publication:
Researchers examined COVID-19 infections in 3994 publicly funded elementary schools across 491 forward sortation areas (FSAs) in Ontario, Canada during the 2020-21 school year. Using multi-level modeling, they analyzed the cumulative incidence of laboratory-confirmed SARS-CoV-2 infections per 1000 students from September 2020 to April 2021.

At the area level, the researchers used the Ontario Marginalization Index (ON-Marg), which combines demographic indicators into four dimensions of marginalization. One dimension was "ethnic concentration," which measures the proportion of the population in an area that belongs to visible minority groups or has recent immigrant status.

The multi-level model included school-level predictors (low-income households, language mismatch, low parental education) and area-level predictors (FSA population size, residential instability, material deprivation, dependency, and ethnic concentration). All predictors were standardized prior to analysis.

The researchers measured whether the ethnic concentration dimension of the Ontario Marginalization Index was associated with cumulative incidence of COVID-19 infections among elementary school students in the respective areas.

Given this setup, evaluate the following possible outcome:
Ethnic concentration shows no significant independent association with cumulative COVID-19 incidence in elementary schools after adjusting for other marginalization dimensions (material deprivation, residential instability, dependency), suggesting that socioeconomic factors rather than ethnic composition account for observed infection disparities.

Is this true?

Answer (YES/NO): NO